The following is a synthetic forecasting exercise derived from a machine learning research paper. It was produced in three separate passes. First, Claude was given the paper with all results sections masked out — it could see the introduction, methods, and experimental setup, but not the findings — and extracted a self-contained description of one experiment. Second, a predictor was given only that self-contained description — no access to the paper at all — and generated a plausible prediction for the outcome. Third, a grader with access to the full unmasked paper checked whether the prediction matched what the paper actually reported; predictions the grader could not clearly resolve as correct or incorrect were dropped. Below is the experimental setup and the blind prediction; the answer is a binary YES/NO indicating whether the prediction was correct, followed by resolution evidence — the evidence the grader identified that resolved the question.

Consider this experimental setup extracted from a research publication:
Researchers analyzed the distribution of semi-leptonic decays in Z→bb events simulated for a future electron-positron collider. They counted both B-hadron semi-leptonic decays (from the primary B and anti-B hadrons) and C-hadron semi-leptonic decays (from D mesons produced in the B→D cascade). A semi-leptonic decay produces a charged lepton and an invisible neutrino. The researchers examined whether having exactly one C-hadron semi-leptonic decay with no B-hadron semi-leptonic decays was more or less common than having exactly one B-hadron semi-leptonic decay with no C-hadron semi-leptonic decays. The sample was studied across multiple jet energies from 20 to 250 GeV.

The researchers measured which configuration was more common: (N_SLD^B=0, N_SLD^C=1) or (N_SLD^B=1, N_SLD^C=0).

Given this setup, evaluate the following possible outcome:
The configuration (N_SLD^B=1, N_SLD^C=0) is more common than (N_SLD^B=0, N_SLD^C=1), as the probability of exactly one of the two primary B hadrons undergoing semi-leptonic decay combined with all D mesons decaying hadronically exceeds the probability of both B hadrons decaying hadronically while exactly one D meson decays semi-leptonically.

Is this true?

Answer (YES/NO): YES